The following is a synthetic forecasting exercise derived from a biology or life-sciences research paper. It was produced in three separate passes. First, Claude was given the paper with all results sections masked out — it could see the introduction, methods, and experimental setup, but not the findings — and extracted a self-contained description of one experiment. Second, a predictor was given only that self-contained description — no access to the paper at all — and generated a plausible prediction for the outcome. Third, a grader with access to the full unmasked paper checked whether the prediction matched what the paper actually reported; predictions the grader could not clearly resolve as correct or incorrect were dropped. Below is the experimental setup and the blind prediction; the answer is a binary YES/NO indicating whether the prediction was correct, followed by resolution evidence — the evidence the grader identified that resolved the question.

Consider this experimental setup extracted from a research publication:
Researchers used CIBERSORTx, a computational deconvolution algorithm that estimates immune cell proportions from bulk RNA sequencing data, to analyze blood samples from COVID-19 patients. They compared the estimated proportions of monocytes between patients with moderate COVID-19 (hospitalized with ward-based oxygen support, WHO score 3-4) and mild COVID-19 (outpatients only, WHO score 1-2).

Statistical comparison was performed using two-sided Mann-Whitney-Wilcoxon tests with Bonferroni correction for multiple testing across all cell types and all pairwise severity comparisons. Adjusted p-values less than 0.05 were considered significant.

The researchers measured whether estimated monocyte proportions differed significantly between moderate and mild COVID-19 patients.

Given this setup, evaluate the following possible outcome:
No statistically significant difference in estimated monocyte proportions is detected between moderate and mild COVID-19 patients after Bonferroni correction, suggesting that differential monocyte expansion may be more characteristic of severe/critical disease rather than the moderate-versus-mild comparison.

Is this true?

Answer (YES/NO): YES